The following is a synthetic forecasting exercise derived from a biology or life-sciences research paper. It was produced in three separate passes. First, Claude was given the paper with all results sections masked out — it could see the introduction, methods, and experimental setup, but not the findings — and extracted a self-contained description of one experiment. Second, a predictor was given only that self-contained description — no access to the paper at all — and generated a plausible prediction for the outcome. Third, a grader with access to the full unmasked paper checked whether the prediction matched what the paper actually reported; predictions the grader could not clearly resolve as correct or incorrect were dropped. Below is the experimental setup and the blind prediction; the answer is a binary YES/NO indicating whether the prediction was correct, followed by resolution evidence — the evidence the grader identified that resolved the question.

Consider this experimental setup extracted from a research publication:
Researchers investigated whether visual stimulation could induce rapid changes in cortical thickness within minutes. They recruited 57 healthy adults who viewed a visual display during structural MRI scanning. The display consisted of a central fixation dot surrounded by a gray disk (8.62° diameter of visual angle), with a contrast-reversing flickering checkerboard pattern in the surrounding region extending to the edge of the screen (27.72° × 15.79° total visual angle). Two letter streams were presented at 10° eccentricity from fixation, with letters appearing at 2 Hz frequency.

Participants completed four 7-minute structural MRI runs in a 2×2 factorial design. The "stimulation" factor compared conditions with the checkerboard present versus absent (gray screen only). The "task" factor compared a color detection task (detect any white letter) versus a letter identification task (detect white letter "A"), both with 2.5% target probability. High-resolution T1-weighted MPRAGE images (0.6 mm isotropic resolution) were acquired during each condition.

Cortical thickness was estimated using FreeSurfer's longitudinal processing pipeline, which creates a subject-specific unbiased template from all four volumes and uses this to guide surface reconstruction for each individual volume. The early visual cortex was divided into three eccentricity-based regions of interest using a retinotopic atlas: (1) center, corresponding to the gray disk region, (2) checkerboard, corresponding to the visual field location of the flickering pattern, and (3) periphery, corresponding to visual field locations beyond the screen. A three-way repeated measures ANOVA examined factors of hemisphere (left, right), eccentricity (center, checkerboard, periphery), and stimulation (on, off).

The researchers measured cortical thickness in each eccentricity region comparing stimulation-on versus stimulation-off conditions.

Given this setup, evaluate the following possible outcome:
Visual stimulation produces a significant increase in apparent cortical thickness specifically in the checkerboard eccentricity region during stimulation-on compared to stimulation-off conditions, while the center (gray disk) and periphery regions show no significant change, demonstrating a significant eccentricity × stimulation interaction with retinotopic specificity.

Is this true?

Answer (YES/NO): YES